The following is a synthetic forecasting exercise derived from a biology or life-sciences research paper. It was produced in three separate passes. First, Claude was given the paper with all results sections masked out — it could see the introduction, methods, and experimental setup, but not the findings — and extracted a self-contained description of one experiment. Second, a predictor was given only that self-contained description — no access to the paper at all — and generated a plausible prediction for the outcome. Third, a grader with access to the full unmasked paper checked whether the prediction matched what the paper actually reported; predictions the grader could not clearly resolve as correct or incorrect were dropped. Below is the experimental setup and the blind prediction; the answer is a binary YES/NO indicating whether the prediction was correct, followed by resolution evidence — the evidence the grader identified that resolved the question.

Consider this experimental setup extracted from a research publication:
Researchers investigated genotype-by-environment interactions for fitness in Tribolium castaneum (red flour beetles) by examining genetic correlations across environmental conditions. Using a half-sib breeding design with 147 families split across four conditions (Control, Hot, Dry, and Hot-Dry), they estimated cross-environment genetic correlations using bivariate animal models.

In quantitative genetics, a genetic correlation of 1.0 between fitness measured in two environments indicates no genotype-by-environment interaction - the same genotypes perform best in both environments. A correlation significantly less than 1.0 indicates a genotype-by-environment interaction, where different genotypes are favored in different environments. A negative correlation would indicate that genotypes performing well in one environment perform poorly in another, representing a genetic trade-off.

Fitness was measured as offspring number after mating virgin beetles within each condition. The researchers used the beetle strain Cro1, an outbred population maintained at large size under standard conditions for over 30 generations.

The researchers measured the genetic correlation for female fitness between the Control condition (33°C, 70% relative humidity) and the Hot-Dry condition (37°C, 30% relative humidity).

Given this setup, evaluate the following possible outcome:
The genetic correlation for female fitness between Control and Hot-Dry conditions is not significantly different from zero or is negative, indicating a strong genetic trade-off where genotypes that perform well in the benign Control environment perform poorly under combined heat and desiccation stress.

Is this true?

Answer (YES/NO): NO